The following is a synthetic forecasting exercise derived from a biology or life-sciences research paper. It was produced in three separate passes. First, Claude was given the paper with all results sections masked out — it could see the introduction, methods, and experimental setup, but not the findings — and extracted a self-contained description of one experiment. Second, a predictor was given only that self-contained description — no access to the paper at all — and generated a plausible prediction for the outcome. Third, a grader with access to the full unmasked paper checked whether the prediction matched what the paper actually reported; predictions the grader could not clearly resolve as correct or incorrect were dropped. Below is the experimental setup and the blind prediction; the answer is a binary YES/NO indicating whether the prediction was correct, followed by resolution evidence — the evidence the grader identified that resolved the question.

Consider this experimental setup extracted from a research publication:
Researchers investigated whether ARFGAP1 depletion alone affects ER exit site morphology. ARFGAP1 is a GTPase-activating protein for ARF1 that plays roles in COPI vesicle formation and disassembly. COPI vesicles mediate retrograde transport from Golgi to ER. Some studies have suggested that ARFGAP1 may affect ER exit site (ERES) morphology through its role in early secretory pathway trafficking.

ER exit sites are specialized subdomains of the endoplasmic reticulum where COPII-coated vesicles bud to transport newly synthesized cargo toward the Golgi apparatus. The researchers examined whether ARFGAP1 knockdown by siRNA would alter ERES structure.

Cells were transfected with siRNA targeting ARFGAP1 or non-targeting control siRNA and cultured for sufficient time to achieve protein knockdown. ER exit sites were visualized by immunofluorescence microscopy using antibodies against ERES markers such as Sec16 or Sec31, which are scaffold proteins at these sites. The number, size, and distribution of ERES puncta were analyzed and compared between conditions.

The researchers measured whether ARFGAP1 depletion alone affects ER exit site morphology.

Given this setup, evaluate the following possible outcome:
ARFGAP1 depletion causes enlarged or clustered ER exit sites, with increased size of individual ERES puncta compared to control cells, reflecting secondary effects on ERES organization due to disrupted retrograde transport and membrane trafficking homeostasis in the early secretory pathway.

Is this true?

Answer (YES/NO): NO